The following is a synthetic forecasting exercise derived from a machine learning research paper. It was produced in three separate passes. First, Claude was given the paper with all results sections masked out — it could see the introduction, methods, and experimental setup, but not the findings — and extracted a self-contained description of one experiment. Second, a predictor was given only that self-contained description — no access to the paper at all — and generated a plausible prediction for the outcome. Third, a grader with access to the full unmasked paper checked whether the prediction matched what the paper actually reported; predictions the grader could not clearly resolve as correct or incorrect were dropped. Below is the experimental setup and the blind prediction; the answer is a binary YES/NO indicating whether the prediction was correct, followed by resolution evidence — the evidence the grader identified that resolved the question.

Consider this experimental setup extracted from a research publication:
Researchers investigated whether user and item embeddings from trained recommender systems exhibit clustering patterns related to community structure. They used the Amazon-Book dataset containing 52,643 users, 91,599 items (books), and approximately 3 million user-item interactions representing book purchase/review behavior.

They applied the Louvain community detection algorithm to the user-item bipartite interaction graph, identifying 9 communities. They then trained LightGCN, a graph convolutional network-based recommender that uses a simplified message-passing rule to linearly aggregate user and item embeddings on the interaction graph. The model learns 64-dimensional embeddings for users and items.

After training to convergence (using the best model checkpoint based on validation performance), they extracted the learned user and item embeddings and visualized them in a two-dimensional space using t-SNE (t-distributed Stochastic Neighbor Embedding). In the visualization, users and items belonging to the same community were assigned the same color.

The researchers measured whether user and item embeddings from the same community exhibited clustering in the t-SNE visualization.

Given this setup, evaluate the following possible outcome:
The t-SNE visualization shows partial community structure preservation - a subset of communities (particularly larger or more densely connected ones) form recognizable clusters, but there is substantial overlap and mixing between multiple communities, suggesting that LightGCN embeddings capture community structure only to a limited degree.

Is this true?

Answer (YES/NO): NO